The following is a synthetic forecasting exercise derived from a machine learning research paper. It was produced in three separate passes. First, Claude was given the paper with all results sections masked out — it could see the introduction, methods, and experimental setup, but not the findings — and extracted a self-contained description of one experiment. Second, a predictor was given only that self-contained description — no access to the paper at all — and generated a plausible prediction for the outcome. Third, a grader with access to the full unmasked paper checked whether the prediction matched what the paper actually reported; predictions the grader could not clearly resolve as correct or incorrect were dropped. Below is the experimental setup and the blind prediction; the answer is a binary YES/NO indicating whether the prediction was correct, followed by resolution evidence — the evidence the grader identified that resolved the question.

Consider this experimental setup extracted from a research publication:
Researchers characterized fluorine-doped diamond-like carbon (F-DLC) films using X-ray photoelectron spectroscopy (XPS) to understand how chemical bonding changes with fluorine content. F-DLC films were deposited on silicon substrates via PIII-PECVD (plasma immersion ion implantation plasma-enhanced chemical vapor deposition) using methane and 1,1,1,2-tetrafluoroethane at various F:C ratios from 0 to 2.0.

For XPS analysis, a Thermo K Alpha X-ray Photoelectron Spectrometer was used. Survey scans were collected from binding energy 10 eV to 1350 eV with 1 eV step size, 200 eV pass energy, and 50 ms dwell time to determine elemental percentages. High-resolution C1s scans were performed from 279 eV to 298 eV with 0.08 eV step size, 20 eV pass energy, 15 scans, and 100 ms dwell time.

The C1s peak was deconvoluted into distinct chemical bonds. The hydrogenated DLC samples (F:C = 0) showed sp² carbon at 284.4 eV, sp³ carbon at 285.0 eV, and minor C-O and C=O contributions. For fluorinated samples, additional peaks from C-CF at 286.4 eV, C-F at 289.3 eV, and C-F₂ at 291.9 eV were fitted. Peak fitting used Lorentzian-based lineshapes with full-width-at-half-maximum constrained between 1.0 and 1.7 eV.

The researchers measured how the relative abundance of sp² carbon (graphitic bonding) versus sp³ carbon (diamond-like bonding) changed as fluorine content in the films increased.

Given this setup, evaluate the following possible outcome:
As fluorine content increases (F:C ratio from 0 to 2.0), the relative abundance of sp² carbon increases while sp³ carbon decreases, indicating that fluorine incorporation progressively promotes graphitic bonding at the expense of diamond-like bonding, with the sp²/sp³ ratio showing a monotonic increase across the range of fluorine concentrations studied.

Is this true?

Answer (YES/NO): NO